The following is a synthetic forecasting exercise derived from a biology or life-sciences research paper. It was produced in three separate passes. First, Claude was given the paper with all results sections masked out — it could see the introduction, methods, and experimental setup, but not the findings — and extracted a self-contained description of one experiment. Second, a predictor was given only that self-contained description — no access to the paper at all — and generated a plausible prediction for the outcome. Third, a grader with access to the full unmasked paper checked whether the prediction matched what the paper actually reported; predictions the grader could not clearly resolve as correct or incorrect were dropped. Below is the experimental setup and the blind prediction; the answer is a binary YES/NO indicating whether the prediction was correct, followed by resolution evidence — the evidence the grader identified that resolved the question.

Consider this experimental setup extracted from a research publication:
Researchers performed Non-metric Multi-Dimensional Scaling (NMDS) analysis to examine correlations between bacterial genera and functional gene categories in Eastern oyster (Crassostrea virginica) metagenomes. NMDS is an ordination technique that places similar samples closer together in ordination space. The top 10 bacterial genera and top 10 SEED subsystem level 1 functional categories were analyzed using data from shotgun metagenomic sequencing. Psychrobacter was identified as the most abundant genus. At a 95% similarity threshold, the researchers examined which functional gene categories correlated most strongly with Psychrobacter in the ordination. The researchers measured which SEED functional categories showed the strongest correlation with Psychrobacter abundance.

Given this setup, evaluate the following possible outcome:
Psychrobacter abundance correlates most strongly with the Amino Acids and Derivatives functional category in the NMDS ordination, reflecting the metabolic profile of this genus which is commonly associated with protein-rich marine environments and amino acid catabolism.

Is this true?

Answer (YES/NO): NO